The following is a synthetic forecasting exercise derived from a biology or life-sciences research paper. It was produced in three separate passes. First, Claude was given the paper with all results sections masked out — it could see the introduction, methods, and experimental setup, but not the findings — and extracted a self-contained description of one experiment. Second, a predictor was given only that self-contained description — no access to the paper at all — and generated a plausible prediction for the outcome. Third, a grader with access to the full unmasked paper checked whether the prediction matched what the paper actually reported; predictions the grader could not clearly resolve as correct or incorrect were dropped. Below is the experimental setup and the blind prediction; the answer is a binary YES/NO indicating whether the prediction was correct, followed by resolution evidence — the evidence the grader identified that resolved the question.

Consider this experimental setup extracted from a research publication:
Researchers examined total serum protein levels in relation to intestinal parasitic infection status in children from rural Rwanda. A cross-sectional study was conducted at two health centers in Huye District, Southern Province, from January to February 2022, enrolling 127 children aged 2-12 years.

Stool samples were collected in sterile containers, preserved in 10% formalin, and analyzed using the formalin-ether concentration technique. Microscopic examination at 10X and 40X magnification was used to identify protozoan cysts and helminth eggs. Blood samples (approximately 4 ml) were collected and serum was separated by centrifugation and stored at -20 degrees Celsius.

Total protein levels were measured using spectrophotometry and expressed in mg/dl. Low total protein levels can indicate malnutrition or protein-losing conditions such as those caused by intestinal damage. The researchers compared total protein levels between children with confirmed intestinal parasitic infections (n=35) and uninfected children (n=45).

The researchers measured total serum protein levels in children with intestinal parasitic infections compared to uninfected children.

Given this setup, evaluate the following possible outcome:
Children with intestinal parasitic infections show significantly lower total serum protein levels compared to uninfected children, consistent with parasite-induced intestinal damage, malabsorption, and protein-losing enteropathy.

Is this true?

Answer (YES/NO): NO